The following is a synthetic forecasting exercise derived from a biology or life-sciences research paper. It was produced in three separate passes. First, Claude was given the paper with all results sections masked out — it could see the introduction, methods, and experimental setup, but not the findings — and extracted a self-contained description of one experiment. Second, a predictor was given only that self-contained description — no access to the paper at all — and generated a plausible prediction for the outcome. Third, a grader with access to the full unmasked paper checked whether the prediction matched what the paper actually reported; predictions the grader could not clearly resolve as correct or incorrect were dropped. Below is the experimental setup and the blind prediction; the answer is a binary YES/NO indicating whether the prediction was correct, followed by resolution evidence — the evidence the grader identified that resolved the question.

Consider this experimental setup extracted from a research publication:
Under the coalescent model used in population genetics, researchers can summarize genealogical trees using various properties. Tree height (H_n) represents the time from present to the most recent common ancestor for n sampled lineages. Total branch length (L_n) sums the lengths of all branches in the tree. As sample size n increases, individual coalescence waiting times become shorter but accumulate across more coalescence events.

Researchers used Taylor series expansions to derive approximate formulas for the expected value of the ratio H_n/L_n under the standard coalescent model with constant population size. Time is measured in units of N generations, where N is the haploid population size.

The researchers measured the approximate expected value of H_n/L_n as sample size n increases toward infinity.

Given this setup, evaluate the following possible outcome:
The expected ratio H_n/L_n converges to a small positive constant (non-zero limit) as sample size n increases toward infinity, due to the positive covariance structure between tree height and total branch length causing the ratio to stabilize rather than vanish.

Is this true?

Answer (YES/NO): NO